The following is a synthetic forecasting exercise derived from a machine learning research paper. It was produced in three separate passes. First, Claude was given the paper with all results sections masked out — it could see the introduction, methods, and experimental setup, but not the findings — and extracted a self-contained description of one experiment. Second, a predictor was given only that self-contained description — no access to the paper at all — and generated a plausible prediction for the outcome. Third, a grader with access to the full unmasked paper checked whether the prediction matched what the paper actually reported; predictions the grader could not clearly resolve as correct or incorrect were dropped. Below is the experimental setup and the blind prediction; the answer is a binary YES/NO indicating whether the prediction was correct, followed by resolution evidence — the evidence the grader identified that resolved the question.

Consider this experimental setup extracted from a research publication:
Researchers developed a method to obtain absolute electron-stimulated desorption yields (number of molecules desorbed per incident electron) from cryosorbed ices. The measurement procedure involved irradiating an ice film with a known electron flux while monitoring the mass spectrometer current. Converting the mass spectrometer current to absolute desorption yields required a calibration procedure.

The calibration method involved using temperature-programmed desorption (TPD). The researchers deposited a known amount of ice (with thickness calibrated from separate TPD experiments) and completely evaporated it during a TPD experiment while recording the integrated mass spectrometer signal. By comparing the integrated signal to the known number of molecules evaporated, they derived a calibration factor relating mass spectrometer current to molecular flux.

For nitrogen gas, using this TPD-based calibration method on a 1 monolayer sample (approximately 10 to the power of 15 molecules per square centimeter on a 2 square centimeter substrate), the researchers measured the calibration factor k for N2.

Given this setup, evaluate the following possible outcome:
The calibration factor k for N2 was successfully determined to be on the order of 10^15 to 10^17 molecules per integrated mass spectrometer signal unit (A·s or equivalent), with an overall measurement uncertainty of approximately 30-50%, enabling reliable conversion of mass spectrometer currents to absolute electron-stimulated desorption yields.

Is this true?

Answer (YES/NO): NO